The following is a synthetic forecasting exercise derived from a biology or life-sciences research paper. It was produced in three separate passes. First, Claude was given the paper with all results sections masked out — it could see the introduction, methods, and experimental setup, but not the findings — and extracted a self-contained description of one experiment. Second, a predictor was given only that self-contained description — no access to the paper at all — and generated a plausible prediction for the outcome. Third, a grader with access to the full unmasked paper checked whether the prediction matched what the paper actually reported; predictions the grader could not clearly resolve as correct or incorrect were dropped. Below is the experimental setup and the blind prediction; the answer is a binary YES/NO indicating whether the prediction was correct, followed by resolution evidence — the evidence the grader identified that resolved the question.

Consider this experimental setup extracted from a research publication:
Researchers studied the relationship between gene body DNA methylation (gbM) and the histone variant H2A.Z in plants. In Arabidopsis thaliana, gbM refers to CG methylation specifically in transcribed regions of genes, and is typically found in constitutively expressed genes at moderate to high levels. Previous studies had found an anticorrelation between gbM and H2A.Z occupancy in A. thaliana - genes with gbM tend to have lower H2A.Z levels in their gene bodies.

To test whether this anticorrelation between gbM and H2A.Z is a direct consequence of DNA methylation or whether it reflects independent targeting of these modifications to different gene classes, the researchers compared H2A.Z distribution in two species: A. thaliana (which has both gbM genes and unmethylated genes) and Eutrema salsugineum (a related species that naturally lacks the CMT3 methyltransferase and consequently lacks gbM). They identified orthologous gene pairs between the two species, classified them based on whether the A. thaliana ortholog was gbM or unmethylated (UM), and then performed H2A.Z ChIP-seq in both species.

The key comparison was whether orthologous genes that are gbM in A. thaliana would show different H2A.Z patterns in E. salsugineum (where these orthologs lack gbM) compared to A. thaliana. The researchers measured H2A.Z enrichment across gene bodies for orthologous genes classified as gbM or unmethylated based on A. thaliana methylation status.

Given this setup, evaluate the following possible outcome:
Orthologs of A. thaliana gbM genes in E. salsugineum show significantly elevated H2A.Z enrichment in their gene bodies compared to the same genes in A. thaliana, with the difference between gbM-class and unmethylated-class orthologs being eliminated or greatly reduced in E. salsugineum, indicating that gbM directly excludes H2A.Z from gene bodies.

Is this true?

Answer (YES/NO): NO